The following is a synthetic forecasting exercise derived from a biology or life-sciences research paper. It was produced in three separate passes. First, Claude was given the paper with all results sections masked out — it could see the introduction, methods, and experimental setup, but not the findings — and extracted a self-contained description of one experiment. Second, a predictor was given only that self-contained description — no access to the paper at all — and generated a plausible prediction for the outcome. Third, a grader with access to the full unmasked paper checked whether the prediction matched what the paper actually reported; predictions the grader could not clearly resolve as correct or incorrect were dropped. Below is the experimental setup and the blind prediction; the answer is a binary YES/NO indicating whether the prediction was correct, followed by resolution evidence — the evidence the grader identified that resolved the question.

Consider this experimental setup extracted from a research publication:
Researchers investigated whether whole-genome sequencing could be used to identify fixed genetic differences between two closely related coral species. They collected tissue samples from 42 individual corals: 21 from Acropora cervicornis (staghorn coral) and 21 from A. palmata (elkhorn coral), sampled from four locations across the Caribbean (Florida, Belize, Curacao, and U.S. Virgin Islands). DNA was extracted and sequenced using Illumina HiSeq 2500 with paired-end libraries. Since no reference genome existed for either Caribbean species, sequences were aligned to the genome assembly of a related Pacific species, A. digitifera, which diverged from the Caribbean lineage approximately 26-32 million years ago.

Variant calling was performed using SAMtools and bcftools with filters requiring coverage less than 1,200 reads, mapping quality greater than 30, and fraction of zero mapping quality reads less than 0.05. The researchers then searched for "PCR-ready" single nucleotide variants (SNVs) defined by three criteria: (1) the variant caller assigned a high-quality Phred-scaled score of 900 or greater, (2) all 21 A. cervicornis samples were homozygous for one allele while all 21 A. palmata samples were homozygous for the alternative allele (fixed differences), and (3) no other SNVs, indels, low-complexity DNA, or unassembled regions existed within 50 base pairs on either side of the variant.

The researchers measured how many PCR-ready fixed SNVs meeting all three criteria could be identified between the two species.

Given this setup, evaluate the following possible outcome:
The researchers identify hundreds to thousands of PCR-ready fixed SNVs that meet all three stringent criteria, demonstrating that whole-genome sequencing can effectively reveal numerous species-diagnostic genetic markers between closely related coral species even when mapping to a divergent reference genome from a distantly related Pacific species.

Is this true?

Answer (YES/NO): YES